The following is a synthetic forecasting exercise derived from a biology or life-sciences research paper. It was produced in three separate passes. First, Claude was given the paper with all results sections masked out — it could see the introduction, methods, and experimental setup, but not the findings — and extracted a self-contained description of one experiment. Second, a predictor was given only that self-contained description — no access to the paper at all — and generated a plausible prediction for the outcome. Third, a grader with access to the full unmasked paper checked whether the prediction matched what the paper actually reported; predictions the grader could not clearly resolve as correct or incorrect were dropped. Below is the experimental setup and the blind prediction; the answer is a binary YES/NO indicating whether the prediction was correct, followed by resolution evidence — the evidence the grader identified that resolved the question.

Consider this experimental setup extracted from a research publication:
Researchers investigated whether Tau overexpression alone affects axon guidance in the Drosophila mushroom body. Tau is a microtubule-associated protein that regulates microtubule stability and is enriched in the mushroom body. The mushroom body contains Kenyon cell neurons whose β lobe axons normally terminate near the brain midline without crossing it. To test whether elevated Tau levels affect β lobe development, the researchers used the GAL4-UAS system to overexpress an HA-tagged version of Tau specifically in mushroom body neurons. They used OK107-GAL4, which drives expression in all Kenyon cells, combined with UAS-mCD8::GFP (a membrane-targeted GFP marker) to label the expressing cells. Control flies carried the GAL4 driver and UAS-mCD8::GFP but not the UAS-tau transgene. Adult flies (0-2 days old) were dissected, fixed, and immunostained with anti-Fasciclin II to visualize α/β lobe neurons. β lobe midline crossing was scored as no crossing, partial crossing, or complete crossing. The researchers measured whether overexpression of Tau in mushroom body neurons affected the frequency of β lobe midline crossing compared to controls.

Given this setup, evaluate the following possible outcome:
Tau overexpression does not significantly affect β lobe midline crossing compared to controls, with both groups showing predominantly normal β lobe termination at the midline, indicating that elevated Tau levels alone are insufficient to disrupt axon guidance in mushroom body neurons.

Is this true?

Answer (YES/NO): NO